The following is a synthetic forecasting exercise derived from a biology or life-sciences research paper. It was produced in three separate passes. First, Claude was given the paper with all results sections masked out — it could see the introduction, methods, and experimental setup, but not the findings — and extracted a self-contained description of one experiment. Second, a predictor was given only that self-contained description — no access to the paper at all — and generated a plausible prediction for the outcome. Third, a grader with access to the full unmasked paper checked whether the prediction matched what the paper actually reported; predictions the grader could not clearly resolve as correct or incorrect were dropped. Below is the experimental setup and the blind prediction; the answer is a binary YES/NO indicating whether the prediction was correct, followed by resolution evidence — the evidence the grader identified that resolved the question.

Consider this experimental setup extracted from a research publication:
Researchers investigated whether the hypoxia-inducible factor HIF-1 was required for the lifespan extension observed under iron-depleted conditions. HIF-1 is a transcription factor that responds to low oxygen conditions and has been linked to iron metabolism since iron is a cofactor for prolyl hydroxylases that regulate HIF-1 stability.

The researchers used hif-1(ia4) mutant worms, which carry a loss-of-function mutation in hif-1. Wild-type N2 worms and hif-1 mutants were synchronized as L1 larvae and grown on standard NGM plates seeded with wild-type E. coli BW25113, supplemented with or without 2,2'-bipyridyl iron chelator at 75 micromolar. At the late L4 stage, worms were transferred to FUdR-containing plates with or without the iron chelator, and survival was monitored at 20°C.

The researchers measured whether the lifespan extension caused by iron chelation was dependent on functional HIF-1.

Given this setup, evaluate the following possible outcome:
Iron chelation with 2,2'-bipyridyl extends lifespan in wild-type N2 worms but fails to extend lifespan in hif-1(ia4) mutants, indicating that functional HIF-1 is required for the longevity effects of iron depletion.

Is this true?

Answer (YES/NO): NO